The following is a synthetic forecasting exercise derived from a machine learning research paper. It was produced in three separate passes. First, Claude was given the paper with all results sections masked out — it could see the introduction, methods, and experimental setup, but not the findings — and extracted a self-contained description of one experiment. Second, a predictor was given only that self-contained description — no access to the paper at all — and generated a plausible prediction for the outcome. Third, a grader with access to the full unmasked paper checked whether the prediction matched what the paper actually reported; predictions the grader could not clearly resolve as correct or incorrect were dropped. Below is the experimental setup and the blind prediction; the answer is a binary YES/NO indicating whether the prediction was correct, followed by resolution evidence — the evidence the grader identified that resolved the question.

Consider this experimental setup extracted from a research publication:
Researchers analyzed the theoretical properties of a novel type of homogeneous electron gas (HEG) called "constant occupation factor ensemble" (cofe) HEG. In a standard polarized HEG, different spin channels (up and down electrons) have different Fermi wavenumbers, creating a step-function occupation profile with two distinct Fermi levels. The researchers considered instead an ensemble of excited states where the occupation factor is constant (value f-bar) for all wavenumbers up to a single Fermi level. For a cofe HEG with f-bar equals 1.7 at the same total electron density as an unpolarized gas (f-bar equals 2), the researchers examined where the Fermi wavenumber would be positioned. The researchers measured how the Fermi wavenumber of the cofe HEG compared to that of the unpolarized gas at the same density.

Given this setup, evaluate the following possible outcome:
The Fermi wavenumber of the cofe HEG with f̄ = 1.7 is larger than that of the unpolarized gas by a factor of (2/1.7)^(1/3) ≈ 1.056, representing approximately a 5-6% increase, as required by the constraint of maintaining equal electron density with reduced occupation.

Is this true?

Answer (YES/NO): YES